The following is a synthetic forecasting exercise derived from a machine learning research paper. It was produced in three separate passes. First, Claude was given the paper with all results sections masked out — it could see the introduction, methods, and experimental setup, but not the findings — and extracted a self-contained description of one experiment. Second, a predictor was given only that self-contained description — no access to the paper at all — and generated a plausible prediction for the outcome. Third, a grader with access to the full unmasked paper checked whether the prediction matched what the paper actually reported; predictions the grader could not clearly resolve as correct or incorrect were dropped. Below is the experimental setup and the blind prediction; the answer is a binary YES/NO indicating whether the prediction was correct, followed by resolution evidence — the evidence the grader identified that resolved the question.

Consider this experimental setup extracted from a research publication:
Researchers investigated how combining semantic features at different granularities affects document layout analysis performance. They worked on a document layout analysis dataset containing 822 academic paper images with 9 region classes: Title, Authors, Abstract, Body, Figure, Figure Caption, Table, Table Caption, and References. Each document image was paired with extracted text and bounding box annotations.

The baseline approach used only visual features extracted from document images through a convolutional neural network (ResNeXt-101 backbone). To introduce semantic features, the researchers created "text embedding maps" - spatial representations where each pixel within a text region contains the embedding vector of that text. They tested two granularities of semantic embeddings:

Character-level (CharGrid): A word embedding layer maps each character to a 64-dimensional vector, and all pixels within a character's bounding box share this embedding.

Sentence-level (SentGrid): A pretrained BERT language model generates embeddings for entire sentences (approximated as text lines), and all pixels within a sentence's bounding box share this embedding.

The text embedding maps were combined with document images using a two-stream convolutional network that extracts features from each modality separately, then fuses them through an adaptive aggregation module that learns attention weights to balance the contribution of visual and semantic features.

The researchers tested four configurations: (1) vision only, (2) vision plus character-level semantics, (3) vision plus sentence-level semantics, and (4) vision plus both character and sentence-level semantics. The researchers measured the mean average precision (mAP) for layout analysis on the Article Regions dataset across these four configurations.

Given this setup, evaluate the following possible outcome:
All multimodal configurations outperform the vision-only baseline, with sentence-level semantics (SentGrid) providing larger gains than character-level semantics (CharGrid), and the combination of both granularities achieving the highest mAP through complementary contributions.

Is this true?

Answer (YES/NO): NO